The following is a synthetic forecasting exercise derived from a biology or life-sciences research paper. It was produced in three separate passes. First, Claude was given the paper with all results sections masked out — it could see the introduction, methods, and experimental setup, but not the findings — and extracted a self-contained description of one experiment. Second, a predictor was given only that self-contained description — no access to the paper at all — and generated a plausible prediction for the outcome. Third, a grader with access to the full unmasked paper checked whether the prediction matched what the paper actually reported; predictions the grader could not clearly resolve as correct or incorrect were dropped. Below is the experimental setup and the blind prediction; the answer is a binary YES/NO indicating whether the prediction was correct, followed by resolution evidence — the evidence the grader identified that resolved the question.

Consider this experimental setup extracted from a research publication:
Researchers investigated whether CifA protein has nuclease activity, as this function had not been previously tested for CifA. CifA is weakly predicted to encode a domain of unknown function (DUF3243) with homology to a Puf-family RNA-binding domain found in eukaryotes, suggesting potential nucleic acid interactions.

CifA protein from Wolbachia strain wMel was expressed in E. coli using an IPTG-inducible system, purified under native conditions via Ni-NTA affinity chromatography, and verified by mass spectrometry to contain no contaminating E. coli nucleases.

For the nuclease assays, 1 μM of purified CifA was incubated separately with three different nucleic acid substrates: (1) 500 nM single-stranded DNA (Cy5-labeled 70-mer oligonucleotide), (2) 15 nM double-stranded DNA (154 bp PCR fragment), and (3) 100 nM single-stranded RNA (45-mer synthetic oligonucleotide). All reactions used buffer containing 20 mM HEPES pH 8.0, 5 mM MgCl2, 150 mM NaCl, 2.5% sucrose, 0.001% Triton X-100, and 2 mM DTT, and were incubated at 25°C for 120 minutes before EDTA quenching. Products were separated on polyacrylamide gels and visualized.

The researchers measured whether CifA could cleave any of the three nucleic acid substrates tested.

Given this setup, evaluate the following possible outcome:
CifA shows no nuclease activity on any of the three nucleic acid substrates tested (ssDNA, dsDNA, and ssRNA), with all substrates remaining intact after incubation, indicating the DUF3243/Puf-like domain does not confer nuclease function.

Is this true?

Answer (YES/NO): NO